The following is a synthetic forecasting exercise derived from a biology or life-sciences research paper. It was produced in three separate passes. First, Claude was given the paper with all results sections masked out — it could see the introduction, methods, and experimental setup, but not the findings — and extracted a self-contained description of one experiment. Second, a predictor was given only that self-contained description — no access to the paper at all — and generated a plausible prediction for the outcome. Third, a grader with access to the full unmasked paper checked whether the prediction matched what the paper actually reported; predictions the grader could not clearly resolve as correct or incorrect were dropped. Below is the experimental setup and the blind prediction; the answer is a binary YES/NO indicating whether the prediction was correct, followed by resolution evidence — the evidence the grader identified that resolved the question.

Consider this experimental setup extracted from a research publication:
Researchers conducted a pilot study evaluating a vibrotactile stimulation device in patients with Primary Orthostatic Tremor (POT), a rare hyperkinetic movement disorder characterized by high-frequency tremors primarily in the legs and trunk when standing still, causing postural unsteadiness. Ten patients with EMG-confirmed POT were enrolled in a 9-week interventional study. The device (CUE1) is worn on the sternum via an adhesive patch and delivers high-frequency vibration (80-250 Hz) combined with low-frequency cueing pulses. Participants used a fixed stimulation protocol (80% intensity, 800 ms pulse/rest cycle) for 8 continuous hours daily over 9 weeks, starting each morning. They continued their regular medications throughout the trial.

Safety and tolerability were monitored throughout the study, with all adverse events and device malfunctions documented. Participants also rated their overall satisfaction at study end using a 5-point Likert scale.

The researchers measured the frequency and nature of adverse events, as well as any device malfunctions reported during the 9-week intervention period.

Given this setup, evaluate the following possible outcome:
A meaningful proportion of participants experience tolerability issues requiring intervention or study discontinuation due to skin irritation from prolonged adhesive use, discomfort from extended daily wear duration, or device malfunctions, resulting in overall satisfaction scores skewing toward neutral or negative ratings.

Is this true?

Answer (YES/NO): NO